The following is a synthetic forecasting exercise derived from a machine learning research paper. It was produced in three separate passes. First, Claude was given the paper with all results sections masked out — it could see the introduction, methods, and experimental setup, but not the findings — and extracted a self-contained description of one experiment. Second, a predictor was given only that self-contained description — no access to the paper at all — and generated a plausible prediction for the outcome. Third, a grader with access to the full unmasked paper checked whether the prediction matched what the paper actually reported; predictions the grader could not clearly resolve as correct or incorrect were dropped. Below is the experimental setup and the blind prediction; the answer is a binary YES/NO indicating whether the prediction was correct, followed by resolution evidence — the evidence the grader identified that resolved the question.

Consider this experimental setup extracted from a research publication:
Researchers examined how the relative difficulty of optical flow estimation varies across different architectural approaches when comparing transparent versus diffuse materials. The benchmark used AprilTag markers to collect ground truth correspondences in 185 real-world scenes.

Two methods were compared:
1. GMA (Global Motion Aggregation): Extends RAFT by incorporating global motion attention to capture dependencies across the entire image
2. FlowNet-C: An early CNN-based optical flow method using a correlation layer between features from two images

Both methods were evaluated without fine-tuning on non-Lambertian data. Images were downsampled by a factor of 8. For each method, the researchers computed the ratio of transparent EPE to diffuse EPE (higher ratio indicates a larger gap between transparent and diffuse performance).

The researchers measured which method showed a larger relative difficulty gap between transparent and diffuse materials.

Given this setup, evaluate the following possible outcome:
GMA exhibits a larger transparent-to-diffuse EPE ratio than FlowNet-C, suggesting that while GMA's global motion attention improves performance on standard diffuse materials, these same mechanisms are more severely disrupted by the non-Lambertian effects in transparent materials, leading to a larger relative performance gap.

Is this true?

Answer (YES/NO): YES